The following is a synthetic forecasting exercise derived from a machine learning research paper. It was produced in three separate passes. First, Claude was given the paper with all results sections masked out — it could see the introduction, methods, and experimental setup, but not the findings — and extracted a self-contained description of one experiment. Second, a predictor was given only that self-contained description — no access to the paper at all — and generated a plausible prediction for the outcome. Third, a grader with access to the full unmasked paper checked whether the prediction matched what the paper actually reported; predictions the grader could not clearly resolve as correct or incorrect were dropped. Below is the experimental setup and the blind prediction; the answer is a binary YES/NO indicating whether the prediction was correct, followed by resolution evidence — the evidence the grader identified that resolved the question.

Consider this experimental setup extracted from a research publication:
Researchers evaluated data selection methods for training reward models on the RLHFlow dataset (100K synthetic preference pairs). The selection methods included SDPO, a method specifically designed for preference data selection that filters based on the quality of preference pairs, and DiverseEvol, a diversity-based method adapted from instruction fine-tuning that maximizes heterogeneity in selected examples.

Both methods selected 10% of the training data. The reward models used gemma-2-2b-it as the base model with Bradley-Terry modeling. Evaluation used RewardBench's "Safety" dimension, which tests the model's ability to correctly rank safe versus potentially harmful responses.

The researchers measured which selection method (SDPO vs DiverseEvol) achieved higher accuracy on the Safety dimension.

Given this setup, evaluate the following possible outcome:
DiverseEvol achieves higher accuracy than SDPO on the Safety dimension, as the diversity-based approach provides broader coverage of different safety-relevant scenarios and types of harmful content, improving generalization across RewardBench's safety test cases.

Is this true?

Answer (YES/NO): YES